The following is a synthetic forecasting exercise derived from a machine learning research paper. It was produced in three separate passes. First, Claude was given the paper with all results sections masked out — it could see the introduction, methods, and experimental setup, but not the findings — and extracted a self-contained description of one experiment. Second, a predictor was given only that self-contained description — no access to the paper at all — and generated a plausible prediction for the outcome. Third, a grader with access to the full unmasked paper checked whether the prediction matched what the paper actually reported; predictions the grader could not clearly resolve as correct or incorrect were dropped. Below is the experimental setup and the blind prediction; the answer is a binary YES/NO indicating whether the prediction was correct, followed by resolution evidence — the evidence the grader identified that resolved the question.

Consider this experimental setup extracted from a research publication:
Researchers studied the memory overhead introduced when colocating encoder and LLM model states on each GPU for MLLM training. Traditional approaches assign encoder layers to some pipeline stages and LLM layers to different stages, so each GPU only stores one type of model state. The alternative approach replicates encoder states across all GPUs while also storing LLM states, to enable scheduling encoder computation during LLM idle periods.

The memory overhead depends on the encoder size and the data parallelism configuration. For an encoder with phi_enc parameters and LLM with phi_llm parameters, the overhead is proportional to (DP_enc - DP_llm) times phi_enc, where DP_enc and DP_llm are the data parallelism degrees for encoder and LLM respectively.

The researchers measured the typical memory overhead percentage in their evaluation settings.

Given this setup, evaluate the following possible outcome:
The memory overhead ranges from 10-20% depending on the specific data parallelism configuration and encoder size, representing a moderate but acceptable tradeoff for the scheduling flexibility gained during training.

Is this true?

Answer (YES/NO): NO